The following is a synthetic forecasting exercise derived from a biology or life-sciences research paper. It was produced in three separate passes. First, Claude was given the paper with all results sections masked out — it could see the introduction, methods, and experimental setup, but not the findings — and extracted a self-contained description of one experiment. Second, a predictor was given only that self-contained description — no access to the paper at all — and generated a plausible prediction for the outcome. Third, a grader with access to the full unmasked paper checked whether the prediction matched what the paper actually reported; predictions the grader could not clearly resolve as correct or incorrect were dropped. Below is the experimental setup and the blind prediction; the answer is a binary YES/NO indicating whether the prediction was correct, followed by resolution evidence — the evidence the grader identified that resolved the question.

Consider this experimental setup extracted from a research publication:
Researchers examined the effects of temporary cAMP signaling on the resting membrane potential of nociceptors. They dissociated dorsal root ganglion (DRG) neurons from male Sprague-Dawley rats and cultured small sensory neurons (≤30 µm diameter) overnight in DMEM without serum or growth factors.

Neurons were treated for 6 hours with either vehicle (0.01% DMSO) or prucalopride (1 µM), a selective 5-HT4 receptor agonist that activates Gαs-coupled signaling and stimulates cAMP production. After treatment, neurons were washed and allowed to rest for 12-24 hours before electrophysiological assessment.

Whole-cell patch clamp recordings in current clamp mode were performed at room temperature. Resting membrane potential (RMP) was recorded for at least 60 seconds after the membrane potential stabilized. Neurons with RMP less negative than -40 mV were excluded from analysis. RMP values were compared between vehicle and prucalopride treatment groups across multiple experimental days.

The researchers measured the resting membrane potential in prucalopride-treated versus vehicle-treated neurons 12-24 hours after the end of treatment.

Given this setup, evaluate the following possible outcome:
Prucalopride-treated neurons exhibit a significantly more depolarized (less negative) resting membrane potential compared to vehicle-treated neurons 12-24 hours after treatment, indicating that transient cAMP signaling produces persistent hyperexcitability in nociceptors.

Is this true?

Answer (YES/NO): YES